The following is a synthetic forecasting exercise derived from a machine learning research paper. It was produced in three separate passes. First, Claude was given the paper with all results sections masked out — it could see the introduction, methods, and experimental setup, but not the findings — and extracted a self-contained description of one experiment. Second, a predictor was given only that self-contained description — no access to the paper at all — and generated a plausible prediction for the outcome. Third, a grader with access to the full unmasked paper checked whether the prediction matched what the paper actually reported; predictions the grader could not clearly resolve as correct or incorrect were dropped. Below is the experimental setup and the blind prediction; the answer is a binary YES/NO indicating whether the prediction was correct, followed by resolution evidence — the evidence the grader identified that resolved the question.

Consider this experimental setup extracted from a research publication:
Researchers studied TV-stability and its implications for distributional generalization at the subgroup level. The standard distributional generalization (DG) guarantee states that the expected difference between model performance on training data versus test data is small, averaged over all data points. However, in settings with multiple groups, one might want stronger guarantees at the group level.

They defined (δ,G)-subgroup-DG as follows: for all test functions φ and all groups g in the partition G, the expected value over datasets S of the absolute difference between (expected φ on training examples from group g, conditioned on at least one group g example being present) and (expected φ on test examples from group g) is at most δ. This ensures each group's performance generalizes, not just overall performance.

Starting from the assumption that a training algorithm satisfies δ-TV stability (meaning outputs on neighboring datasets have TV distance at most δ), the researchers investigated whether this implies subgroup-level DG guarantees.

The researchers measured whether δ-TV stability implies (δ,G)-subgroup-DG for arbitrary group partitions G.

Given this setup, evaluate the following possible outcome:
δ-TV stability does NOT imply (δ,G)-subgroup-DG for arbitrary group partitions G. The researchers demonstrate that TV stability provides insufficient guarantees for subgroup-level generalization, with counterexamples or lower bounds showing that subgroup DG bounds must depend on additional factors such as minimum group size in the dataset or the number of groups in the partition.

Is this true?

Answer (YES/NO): NO